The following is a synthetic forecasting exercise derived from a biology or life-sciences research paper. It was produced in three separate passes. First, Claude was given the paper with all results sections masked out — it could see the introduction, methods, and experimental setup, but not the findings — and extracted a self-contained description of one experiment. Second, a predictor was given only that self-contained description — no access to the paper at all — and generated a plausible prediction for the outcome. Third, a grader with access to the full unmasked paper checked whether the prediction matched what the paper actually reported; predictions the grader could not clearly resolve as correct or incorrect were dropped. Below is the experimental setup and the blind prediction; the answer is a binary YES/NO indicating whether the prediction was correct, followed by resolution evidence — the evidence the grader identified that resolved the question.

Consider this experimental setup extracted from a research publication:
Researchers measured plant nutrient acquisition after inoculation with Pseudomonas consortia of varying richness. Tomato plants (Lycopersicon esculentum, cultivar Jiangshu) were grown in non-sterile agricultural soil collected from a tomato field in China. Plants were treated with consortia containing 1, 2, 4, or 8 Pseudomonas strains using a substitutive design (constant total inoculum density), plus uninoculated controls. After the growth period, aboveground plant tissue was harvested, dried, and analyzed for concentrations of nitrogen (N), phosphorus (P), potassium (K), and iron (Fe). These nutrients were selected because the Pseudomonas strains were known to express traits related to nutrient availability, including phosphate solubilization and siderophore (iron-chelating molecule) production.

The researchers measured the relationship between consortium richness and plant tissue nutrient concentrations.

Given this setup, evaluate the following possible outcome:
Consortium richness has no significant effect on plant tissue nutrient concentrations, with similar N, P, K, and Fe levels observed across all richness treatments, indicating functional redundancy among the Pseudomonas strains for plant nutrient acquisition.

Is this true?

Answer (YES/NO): NO